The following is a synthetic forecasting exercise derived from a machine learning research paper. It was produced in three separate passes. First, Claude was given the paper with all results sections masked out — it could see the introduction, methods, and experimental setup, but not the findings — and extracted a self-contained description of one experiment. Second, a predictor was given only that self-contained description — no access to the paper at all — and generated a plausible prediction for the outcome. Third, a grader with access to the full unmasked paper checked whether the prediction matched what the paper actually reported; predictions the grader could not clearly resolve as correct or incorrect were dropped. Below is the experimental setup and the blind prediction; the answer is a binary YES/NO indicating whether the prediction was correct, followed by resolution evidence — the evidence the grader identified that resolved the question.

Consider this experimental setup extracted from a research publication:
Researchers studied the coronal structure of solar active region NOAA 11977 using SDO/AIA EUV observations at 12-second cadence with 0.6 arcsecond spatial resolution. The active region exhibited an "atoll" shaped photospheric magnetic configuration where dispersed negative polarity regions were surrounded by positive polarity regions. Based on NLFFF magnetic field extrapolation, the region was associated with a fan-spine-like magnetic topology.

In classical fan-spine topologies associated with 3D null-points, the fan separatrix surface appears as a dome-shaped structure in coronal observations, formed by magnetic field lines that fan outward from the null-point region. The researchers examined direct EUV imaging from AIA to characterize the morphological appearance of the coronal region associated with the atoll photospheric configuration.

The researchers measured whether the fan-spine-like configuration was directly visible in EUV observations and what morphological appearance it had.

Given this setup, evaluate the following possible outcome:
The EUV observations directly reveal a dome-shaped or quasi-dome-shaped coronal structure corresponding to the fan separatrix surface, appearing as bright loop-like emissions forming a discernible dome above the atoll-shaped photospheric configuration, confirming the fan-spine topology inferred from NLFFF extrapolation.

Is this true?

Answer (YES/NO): NO